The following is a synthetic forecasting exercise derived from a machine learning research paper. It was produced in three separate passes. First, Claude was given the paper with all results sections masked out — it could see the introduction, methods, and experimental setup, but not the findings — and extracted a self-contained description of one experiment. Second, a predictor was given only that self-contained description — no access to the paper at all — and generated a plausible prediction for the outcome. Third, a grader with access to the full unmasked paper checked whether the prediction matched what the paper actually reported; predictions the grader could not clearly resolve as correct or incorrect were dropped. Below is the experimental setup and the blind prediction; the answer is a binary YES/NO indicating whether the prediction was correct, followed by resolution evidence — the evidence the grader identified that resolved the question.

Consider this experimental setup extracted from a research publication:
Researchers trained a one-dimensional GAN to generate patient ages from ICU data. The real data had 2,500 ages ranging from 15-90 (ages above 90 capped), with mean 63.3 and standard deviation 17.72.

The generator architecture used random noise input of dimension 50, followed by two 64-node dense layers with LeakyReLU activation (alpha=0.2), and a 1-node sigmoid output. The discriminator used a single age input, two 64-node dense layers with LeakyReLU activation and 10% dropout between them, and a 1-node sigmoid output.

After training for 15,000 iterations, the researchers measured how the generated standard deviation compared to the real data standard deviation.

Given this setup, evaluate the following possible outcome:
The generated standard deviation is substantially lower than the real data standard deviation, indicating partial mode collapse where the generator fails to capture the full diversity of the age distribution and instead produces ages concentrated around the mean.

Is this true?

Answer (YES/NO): NO